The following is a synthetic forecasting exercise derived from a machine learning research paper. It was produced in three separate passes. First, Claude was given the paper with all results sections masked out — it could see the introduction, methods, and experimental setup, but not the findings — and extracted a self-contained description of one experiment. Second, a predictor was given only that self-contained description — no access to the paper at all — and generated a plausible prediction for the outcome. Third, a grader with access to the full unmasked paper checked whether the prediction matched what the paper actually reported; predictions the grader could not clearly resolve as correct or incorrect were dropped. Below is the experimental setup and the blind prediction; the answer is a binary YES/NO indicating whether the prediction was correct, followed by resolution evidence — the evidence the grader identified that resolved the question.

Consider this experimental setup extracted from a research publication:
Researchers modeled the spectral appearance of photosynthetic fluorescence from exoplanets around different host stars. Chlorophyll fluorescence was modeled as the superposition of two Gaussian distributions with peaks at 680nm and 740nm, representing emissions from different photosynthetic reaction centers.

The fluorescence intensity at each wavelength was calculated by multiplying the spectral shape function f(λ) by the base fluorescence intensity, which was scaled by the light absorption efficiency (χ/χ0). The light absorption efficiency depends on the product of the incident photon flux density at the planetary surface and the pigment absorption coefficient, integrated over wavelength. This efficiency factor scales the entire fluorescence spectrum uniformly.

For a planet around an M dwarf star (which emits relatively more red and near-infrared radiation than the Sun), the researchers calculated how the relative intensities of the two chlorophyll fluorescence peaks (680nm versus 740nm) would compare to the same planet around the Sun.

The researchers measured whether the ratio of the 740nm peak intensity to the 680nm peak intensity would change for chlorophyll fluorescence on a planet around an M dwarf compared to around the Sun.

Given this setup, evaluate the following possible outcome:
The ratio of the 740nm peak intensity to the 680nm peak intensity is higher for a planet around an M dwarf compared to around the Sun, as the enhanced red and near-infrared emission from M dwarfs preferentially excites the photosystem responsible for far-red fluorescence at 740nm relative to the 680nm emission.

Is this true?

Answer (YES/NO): NO